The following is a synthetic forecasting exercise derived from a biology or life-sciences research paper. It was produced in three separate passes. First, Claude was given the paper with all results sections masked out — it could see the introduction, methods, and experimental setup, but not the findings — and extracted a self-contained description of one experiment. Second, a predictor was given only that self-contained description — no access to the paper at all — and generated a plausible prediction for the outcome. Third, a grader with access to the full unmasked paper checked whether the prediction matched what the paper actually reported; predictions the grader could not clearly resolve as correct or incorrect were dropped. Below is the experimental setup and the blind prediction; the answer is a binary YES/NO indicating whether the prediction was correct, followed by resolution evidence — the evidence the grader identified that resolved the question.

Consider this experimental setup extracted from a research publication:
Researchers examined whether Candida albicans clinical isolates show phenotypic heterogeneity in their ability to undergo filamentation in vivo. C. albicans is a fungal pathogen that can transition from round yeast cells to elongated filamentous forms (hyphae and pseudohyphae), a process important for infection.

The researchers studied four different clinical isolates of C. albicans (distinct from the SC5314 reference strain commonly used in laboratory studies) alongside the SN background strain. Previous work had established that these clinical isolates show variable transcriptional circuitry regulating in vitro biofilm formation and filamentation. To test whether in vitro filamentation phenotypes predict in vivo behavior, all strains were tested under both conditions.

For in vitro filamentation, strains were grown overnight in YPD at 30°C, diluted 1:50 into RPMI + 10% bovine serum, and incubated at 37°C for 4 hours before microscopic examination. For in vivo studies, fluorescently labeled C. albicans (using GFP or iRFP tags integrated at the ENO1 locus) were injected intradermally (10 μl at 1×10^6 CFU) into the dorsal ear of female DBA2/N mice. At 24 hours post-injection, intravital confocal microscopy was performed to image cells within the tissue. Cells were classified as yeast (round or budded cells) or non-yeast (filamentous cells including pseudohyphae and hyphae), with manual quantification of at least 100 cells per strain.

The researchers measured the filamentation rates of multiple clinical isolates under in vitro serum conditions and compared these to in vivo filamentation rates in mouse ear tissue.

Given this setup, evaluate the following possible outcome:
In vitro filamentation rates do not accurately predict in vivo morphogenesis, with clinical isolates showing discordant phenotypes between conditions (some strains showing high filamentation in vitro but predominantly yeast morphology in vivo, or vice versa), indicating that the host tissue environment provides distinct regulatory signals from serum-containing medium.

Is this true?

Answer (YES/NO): NO